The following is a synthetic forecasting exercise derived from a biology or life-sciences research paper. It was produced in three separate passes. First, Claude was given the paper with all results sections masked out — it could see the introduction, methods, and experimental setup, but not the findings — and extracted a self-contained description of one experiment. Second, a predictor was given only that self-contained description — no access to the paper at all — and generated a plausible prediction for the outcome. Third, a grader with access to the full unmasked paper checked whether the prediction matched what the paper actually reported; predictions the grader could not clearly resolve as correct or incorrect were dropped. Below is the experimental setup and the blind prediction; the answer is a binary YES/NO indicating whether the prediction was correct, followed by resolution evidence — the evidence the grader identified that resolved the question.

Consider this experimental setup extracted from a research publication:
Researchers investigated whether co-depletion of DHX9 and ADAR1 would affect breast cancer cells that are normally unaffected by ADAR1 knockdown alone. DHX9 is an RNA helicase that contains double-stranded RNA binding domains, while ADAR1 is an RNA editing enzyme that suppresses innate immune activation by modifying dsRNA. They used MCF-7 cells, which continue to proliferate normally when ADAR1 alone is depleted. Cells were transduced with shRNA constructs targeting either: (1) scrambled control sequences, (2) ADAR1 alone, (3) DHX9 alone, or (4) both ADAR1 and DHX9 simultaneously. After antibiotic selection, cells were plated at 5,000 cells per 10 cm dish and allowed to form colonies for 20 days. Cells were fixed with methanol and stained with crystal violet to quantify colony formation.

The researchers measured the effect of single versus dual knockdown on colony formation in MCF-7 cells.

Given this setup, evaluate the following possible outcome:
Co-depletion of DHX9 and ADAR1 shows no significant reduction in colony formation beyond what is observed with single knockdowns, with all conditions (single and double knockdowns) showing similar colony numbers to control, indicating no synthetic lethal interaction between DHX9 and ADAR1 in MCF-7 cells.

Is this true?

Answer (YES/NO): NO